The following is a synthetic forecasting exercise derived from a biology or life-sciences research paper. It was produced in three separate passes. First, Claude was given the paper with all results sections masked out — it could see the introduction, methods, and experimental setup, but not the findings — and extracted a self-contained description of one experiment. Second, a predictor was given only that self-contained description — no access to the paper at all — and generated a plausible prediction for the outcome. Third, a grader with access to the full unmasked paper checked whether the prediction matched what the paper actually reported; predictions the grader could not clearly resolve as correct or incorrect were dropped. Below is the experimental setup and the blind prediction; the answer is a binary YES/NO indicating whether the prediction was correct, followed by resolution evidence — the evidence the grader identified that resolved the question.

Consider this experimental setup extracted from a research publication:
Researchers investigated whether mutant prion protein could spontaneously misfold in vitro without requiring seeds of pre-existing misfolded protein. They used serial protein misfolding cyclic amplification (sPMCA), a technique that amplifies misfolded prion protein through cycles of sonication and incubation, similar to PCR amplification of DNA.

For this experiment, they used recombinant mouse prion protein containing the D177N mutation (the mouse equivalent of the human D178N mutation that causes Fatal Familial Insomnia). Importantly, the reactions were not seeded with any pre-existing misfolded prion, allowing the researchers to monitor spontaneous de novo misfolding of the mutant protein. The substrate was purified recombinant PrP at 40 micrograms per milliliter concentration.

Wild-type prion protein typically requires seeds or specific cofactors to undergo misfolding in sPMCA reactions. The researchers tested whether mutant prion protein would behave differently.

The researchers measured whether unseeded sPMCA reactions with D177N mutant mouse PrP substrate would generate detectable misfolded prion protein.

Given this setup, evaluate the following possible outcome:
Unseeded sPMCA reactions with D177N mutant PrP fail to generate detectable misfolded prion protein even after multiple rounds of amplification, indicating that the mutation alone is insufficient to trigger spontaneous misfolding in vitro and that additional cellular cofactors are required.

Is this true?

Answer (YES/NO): NO